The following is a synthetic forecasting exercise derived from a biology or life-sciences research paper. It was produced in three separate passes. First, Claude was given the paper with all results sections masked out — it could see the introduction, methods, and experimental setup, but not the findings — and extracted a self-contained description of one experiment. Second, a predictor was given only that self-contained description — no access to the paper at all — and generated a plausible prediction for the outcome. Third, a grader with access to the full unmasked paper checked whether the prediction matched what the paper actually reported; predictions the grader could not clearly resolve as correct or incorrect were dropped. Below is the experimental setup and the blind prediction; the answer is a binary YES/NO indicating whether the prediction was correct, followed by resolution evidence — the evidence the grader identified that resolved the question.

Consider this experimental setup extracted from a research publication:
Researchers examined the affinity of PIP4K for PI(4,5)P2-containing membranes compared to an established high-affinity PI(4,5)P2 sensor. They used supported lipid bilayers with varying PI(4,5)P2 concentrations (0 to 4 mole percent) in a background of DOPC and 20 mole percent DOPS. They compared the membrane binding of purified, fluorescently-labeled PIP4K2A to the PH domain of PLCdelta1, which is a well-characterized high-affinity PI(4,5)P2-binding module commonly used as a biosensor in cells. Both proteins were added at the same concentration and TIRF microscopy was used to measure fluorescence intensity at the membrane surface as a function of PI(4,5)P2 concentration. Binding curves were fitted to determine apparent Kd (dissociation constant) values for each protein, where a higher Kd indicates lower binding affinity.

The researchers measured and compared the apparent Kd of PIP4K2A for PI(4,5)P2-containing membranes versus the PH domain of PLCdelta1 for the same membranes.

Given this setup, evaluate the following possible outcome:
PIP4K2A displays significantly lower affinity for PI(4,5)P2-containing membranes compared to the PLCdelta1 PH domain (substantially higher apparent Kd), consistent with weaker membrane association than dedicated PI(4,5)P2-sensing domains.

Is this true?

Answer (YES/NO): YES